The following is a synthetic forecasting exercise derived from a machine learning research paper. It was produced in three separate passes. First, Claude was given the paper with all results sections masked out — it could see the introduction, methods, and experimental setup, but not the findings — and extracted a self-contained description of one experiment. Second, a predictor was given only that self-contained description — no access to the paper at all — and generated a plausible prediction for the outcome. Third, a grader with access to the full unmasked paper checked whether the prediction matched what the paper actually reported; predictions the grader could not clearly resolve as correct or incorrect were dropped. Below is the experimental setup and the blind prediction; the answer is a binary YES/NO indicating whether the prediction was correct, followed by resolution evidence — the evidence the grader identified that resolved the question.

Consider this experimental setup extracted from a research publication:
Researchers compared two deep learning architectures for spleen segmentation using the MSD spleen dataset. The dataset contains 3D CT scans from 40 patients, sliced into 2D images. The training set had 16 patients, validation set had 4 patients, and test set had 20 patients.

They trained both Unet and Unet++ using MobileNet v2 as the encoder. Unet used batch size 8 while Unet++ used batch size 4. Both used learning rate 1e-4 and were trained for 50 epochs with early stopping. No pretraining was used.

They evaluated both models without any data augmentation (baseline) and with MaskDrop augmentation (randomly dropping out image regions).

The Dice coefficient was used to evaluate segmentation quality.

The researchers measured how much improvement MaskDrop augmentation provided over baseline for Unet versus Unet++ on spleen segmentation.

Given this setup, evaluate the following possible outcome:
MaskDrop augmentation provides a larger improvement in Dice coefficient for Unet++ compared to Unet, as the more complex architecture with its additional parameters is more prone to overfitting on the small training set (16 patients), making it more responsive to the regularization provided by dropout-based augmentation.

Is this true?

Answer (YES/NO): YES